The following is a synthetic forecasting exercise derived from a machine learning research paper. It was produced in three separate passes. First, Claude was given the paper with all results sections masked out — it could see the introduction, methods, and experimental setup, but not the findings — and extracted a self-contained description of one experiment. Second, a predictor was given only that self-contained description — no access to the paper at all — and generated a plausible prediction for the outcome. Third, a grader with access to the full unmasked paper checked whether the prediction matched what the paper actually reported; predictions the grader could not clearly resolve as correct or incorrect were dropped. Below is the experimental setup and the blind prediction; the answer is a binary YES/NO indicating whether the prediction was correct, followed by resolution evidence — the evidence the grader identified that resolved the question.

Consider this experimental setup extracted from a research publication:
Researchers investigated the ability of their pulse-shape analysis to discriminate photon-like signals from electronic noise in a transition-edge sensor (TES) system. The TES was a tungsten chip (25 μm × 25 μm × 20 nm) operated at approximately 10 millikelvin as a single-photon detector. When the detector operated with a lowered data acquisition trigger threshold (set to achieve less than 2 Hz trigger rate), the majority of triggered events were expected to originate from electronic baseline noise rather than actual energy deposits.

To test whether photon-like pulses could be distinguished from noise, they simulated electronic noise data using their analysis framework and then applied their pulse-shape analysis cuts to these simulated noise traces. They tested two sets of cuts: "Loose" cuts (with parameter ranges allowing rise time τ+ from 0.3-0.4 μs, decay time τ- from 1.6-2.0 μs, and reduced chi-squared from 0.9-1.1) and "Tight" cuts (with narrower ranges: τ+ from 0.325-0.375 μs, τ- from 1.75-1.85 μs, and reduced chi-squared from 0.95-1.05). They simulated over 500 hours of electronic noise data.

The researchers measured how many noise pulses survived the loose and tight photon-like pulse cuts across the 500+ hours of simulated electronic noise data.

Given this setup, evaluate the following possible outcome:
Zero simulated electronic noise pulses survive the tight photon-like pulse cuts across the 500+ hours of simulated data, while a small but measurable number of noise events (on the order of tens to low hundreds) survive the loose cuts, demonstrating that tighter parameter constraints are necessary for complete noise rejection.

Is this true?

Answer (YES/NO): NO